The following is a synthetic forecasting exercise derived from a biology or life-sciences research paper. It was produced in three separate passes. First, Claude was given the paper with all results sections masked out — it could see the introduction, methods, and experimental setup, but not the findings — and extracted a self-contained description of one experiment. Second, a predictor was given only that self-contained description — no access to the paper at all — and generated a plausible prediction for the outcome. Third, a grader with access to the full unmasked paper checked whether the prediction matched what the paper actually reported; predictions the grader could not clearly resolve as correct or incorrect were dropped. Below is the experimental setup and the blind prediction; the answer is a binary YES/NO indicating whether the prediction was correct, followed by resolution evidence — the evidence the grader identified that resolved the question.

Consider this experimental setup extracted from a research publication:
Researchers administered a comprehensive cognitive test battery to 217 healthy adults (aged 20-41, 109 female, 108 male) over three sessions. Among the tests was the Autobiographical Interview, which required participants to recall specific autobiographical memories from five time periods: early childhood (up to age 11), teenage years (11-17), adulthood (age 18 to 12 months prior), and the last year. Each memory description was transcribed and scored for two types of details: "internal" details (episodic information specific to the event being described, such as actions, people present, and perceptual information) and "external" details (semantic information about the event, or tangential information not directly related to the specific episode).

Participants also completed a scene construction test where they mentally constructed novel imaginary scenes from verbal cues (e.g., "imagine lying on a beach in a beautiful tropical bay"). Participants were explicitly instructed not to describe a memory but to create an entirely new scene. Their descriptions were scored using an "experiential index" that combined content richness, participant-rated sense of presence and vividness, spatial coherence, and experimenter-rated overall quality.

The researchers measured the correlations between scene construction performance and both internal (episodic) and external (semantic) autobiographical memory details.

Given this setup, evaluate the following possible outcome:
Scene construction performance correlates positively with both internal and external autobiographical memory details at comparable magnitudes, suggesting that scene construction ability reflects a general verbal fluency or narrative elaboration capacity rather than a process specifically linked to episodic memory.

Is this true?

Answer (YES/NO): NO